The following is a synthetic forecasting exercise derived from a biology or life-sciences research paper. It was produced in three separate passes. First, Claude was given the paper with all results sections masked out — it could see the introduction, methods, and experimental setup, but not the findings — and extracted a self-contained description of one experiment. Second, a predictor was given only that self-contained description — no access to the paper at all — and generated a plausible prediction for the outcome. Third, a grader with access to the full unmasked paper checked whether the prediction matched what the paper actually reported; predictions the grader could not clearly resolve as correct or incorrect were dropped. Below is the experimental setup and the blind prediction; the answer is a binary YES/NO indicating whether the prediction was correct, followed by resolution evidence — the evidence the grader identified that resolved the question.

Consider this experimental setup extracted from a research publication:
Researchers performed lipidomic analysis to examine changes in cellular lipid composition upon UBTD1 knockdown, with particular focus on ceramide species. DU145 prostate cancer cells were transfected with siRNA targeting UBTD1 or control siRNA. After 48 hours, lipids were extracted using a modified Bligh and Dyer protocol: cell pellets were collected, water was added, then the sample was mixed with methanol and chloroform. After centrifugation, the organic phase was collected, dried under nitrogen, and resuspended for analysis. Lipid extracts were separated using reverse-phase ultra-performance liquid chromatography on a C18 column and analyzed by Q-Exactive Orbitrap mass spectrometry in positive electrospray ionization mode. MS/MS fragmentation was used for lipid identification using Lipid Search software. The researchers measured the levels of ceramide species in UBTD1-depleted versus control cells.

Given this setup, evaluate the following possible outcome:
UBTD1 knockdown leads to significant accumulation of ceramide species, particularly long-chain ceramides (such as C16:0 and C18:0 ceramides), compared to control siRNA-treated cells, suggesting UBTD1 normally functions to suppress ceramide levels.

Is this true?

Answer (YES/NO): NO